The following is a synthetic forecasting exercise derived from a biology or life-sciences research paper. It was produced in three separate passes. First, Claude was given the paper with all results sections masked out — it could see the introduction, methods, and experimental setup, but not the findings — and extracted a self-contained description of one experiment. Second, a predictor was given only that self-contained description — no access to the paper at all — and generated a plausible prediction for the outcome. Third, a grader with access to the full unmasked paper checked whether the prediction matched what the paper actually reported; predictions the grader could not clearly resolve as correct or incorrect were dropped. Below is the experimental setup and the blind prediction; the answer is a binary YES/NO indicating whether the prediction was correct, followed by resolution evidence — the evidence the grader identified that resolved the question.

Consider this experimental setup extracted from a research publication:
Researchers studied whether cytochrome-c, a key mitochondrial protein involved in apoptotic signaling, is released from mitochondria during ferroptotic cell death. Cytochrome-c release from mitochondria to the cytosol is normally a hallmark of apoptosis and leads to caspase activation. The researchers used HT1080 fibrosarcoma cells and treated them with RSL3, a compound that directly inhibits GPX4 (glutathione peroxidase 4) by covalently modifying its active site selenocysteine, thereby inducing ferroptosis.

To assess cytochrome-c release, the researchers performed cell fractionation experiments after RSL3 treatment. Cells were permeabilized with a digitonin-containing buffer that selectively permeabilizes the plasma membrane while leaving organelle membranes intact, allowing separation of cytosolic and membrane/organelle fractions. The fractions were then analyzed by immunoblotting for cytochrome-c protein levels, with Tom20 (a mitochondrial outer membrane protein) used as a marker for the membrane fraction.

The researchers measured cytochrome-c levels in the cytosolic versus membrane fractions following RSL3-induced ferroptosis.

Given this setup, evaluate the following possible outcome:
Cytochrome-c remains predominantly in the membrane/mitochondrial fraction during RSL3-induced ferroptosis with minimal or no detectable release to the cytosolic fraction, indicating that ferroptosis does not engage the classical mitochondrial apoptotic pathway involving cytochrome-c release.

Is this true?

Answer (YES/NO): NO